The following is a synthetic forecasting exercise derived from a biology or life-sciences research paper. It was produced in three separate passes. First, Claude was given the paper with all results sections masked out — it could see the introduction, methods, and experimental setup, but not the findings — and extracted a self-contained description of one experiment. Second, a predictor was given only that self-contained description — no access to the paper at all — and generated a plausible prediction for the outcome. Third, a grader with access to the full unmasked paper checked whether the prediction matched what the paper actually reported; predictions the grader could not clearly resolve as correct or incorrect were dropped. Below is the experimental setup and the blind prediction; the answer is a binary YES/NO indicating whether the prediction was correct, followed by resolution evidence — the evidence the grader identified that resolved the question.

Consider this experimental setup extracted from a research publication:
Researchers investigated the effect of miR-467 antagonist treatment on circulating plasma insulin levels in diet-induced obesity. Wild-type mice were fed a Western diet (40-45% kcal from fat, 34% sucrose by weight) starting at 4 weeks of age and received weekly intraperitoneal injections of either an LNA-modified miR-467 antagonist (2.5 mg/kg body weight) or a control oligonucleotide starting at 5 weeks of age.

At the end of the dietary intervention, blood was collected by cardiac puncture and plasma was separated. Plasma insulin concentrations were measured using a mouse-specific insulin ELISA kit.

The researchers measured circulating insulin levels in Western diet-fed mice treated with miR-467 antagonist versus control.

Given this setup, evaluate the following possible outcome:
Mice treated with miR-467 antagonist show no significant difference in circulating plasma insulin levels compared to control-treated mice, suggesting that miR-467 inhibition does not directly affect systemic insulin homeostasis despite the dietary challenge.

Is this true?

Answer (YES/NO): NO